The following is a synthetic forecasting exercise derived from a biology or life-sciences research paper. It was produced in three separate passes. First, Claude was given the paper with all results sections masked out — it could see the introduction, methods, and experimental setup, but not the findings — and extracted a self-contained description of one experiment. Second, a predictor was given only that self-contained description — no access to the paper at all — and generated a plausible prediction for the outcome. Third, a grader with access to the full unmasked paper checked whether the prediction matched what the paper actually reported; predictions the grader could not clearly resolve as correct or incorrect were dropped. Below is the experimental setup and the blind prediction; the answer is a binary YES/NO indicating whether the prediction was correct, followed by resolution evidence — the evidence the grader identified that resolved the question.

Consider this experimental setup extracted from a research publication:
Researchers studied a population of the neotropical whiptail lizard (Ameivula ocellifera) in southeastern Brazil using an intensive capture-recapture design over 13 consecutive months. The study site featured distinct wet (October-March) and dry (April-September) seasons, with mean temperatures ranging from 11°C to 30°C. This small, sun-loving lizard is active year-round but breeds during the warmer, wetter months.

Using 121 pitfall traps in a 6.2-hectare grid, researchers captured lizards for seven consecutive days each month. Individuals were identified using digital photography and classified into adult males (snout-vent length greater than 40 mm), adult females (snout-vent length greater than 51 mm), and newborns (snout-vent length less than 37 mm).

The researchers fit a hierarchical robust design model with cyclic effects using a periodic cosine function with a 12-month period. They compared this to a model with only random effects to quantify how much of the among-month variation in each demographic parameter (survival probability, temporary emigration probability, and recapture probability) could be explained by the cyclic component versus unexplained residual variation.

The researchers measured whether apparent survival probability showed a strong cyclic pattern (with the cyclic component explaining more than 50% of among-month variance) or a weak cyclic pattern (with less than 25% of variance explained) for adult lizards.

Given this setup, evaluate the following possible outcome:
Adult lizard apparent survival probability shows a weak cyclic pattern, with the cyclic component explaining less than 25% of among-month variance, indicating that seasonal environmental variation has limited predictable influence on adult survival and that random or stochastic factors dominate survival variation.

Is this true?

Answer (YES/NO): NO